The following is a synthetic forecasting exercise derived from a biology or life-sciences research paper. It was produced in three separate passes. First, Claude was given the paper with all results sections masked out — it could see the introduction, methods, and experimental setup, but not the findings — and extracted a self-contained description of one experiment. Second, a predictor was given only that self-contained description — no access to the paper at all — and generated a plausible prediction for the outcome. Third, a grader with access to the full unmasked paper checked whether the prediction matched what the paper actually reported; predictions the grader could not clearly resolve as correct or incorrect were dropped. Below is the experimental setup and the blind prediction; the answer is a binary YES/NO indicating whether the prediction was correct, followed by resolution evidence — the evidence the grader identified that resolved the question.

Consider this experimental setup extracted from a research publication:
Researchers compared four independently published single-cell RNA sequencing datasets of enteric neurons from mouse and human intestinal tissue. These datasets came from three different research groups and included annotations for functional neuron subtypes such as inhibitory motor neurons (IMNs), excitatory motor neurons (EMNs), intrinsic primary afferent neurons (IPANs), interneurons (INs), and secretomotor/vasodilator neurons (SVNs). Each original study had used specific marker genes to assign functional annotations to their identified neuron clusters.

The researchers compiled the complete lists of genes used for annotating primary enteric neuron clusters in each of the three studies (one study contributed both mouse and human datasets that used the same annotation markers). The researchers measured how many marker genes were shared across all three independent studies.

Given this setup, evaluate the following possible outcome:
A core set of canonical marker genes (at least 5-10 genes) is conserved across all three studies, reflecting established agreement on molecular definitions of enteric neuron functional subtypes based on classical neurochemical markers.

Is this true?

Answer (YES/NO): NO